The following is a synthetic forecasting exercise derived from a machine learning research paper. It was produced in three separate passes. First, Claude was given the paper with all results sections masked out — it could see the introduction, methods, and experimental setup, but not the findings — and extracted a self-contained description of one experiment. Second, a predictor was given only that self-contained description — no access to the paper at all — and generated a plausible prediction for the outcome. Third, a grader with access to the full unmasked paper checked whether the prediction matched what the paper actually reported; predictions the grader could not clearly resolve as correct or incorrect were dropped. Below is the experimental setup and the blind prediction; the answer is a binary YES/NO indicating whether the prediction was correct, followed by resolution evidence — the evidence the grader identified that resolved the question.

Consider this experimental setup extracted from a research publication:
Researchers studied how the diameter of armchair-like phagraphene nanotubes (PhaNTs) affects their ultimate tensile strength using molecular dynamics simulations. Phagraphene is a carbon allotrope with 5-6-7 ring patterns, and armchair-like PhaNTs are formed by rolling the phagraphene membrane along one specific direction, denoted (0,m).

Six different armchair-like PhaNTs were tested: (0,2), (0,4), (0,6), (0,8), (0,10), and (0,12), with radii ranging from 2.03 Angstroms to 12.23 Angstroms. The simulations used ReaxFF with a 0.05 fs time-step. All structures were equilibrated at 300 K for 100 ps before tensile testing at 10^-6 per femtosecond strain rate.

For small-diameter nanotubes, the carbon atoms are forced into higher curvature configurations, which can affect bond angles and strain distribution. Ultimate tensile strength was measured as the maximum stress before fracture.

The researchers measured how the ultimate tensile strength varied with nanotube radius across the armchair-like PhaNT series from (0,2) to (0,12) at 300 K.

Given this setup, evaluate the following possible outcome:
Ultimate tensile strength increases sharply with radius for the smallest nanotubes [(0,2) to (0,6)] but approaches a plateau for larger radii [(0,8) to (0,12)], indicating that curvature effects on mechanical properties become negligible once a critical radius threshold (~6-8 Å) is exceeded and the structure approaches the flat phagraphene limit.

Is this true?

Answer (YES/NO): NO